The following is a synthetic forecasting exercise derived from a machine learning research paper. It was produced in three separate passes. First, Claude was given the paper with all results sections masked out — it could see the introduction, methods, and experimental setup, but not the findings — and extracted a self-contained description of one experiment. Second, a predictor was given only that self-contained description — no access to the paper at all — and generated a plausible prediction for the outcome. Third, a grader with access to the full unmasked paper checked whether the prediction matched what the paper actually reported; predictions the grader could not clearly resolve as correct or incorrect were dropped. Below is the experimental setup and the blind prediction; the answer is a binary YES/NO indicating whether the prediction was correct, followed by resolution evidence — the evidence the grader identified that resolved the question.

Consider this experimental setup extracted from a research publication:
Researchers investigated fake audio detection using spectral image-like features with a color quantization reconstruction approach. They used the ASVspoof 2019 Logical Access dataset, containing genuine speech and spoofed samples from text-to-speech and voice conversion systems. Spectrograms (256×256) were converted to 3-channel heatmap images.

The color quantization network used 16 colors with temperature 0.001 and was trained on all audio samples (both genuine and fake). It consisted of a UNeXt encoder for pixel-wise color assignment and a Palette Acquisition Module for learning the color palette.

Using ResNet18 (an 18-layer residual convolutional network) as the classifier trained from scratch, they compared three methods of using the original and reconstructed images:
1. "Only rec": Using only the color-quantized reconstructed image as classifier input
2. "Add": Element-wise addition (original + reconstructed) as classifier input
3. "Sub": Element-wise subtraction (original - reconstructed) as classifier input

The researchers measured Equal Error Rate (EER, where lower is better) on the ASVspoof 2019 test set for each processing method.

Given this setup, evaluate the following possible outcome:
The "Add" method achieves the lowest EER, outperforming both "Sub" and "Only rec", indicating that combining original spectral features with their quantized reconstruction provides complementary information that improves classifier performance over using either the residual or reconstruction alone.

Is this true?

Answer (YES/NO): YES